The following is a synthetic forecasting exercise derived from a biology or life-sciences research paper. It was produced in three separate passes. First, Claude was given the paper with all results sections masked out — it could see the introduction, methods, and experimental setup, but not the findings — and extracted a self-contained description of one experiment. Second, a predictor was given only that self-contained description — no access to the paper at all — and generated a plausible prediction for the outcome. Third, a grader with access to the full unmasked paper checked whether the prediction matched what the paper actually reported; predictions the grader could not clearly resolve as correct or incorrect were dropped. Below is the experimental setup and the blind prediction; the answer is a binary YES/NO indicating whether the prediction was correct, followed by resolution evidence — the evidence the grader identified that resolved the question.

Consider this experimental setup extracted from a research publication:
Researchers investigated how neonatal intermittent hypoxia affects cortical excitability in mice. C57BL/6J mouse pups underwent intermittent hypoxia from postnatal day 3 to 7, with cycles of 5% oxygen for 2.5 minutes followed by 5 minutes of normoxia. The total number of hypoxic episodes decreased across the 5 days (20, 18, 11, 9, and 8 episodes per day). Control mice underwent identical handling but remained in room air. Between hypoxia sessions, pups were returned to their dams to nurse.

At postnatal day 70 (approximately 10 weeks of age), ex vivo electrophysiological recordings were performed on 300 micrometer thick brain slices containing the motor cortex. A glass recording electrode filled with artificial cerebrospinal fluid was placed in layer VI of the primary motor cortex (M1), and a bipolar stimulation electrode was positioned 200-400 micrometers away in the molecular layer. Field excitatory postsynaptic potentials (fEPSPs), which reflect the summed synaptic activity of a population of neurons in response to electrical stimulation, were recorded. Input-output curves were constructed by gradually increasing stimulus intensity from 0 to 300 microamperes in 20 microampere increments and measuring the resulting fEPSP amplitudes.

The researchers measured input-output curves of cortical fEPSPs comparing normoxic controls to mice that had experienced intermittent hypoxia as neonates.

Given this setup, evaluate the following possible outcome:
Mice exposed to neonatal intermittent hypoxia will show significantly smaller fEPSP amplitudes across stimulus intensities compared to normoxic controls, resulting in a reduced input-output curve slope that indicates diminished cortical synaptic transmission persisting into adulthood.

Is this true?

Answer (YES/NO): NO